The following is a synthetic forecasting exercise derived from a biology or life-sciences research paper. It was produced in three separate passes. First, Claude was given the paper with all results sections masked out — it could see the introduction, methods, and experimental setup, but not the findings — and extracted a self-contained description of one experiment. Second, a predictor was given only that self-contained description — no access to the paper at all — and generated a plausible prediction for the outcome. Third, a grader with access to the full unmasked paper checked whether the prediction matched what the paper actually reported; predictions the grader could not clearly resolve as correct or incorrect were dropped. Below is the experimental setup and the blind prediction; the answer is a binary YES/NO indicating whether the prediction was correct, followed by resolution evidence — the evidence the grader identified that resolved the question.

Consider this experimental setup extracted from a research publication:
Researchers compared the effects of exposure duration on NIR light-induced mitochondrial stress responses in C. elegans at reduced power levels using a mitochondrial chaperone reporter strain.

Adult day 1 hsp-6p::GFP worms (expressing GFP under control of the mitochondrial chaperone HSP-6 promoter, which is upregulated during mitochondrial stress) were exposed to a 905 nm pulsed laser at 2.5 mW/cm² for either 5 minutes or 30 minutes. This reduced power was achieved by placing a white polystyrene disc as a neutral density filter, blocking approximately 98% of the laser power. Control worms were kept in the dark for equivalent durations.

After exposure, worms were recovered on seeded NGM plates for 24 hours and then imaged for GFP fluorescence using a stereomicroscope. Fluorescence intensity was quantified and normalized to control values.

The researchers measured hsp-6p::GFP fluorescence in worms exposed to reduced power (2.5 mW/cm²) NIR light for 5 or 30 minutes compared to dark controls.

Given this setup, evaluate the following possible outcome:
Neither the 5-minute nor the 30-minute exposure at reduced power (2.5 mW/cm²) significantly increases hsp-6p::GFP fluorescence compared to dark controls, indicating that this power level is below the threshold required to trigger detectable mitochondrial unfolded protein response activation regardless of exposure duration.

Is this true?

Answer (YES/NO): YES